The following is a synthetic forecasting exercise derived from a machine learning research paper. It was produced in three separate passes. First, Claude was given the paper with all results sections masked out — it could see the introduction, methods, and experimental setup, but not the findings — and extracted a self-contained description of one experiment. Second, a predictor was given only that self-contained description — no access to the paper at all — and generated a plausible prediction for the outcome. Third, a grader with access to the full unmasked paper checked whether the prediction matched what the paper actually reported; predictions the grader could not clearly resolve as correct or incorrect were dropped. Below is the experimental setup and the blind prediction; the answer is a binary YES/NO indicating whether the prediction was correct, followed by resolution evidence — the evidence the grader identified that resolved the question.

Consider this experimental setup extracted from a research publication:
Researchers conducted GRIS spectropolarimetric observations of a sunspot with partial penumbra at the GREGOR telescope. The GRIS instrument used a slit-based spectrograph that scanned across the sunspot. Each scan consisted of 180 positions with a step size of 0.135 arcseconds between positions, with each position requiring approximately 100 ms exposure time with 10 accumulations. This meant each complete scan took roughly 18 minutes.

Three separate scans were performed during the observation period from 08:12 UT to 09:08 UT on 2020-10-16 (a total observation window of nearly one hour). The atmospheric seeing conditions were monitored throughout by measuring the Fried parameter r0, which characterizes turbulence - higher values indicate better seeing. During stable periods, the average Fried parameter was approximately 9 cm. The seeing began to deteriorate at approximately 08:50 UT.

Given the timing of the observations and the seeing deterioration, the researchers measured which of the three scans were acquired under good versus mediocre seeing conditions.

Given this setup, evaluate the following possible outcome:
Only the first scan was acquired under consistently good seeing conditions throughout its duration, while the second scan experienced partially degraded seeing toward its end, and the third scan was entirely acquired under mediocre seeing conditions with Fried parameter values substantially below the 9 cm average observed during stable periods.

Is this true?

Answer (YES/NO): NO